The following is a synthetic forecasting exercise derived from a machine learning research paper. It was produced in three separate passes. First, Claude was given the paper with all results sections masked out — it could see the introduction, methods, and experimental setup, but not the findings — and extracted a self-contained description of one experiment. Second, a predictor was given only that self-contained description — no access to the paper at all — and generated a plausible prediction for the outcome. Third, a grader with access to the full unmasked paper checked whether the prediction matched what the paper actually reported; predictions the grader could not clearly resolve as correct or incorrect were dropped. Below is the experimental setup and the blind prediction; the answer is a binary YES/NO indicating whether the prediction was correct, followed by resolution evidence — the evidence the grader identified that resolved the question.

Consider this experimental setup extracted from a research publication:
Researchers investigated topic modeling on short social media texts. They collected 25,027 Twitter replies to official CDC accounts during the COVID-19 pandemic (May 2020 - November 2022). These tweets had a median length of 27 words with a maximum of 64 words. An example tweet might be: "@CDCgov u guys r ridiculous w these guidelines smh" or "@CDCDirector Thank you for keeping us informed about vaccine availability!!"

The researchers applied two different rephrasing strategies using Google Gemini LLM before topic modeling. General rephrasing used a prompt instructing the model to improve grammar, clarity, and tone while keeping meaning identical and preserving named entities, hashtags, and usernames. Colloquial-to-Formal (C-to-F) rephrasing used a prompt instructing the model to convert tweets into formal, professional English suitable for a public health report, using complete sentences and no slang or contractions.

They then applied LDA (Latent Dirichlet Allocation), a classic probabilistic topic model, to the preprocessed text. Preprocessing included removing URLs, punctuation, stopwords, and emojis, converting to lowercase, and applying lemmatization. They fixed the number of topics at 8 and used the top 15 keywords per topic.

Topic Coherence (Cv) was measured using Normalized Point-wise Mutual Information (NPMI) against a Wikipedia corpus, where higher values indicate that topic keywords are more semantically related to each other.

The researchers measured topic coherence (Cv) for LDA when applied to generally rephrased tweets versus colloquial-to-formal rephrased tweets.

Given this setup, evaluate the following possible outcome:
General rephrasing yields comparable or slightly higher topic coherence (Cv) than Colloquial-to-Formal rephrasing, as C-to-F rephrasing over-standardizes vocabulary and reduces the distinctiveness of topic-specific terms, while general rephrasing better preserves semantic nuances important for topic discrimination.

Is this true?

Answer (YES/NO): NO